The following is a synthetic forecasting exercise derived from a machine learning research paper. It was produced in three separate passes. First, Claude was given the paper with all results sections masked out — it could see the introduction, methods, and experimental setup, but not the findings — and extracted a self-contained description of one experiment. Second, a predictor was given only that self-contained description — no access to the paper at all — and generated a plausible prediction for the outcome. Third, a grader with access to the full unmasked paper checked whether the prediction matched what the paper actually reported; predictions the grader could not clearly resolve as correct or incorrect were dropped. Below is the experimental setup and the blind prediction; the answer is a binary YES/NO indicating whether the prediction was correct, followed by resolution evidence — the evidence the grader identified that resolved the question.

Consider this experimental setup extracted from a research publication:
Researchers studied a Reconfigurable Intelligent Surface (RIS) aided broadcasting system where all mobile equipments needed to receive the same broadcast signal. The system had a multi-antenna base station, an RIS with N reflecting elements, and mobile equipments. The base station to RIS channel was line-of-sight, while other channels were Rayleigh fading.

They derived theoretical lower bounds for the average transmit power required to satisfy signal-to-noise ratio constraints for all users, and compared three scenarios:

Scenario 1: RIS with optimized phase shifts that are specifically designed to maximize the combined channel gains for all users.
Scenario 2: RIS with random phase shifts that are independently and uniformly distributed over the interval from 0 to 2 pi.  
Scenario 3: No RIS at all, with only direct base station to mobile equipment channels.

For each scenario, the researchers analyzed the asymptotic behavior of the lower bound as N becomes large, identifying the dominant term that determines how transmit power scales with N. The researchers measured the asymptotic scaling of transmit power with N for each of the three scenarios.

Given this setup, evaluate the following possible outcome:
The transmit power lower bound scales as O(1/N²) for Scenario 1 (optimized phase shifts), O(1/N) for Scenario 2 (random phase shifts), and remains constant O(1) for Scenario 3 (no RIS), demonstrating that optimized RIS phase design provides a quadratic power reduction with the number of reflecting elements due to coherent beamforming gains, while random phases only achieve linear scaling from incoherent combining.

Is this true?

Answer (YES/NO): YES